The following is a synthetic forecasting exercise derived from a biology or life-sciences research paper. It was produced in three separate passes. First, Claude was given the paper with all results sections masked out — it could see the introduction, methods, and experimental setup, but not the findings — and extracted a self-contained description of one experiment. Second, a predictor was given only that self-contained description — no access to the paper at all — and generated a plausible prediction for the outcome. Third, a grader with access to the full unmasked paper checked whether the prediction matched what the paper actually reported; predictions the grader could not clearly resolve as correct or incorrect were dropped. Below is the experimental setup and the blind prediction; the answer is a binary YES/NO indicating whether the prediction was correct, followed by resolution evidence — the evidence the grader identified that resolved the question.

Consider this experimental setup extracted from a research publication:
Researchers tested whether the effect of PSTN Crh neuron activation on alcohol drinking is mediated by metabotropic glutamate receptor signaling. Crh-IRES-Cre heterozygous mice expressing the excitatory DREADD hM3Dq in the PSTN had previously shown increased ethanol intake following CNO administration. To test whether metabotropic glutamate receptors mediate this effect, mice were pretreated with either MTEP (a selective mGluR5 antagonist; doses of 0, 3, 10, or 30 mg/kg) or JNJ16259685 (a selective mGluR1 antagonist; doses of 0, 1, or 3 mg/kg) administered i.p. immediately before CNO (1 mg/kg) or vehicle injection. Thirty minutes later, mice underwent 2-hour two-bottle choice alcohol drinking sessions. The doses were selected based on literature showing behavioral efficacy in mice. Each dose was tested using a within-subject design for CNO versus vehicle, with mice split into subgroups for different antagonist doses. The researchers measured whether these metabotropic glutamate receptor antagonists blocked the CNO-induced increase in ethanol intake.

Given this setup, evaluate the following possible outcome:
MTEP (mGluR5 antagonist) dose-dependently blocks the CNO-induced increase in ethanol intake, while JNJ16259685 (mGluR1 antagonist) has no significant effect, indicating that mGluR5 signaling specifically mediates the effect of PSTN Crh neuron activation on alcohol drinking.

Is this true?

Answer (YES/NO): NO